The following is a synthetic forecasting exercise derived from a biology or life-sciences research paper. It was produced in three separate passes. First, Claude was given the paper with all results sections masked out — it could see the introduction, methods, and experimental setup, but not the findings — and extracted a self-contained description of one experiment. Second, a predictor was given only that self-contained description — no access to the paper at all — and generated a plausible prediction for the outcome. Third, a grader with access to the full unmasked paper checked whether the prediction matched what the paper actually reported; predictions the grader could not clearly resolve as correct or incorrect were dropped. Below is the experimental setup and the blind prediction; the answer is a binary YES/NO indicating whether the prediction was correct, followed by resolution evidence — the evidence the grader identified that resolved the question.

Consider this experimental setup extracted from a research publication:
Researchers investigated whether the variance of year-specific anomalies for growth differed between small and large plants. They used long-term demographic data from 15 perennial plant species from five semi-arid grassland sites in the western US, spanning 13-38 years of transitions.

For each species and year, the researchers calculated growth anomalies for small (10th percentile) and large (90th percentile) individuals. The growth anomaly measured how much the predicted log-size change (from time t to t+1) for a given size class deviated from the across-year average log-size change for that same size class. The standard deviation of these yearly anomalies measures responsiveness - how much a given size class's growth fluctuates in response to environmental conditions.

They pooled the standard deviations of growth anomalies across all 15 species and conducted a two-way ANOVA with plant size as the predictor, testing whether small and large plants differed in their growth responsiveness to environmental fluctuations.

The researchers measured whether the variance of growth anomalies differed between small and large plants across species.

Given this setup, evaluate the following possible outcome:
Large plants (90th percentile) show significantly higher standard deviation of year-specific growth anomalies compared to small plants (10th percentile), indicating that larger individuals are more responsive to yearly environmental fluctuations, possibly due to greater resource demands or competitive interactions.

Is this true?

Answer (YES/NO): NO